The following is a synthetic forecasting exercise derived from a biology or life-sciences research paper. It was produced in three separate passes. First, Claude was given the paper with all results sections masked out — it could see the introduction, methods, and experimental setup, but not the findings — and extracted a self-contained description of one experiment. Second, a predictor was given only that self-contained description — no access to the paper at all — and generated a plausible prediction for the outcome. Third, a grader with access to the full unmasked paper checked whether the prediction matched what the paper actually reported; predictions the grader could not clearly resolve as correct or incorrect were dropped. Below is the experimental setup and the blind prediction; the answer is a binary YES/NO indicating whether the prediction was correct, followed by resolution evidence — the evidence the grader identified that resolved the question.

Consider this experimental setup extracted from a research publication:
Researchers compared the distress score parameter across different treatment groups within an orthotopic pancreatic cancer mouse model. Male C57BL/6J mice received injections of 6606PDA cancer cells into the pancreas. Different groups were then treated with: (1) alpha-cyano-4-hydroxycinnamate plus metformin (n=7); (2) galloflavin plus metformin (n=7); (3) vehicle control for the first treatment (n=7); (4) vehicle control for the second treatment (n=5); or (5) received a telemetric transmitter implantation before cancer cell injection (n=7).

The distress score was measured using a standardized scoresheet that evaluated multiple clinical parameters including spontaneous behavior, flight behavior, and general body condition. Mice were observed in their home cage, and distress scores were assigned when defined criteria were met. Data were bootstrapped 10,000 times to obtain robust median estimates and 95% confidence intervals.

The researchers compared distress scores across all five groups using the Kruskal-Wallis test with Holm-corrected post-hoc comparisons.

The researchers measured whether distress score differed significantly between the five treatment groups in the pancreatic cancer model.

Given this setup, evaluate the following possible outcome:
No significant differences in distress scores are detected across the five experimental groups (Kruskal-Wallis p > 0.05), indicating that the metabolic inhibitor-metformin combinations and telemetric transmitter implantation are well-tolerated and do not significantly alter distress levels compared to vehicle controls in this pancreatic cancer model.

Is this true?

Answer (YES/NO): NO